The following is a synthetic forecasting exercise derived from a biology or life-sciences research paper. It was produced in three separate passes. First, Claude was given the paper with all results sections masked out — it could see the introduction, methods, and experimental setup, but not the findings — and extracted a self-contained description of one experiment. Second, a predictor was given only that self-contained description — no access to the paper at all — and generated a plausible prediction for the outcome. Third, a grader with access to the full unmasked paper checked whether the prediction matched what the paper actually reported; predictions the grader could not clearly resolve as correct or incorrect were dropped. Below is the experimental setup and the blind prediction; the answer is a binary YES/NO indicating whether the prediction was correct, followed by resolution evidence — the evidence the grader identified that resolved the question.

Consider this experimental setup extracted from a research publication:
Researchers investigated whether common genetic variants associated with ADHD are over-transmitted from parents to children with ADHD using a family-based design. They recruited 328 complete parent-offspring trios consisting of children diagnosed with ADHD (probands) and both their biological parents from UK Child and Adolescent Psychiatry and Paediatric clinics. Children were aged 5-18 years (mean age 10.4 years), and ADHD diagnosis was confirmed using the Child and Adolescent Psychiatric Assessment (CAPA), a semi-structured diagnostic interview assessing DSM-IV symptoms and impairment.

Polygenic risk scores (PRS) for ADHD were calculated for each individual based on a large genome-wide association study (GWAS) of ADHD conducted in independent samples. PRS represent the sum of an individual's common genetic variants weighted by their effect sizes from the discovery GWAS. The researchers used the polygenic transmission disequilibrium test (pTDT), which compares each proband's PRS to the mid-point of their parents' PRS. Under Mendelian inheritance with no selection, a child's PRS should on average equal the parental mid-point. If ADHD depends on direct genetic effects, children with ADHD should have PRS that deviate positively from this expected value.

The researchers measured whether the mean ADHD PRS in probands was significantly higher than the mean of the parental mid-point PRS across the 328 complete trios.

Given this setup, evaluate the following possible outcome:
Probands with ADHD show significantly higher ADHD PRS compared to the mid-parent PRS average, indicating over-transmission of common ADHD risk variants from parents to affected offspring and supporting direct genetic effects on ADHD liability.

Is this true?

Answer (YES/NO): YES